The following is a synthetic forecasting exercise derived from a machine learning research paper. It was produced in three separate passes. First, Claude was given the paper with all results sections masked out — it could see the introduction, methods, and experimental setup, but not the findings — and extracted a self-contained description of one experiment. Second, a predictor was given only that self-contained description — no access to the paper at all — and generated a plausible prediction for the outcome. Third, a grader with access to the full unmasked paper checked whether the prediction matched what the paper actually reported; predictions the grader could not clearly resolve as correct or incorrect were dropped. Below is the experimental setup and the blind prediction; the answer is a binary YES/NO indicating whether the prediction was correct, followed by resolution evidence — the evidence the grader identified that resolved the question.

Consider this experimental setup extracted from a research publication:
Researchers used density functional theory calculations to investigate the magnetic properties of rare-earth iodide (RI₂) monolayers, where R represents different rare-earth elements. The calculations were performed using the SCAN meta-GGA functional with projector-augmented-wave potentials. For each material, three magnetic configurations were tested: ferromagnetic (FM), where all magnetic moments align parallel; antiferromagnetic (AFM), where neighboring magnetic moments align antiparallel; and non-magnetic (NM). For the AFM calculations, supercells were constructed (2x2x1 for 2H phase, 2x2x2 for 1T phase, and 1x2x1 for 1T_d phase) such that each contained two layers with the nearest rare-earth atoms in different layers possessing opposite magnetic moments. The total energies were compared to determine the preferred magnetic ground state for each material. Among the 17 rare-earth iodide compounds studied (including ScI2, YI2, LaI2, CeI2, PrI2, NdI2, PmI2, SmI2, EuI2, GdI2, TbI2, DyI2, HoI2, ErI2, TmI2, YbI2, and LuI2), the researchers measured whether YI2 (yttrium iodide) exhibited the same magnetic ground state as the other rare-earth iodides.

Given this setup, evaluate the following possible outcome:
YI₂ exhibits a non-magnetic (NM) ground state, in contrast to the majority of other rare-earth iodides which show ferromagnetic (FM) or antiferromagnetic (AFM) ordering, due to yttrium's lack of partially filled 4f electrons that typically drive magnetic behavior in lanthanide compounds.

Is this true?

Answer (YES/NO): NO